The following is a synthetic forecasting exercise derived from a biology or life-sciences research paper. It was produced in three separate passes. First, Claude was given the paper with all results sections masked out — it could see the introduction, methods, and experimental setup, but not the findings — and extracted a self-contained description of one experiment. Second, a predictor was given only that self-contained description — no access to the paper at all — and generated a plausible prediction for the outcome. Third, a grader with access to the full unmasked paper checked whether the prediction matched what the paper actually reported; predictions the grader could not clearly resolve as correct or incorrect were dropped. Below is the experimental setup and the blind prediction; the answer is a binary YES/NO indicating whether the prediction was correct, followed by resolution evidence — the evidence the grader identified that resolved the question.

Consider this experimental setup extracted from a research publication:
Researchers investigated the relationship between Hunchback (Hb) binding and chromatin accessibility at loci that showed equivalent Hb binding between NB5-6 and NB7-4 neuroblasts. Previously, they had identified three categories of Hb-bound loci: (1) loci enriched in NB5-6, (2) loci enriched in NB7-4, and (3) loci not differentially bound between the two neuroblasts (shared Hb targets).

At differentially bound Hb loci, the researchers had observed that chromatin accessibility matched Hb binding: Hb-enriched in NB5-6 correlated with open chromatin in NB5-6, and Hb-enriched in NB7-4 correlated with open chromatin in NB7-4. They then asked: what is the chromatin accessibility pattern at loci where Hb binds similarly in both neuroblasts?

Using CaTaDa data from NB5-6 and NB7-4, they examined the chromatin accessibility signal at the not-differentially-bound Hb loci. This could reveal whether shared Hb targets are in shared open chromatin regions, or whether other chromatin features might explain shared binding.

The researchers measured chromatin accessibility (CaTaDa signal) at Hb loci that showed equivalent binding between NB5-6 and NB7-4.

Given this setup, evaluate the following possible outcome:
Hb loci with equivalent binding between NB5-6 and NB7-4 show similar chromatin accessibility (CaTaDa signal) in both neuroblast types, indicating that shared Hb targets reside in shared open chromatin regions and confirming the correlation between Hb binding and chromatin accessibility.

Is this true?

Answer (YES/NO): YES